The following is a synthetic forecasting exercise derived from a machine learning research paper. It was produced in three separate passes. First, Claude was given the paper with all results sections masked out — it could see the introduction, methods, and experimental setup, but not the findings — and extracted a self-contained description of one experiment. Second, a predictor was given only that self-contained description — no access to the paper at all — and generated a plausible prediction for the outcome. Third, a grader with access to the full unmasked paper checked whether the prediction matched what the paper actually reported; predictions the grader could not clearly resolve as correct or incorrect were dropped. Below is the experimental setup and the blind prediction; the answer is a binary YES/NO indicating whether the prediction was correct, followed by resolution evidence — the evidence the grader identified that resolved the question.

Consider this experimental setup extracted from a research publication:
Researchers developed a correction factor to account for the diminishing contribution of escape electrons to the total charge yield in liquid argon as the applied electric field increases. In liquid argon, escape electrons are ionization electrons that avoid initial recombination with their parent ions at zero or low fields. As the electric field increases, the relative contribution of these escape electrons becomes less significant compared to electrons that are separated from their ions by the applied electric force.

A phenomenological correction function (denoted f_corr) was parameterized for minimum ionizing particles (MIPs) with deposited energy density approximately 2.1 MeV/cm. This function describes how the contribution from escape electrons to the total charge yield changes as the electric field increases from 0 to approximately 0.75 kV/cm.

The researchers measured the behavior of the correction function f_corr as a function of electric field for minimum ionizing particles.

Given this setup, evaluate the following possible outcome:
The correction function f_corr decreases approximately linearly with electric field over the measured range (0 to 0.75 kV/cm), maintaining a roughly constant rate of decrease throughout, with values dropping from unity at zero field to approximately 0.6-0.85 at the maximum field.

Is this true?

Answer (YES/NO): NO